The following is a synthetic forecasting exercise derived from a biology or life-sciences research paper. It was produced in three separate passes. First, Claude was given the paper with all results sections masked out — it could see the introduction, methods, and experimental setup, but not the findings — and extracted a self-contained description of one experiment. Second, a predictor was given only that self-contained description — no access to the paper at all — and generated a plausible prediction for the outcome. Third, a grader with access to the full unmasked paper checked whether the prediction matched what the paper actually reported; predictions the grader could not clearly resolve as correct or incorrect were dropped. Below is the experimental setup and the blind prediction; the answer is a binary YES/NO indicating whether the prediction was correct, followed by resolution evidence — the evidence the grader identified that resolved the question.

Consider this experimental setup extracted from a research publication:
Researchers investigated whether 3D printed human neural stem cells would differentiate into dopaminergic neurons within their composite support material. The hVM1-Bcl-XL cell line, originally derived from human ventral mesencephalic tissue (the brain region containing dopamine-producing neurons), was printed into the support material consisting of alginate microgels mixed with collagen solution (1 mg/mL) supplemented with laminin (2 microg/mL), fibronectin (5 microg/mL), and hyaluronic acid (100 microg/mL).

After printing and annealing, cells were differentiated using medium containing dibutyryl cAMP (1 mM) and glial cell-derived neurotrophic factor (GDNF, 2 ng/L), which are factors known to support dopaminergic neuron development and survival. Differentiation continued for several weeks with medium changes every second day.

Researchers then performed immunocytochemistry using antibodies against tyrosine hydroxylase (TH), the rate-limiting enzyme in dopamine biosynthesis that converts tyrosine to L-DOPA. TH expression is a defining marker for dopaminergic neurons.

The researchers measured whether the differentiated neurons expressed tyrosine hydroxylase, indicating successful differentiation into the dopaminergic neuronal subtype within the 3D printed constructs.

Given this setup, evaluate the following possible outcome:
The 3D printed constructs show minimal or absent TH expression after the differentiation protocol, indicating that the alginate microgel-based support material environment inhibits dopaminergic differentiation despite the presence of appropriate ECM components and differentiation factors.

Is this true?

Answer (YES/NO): NO